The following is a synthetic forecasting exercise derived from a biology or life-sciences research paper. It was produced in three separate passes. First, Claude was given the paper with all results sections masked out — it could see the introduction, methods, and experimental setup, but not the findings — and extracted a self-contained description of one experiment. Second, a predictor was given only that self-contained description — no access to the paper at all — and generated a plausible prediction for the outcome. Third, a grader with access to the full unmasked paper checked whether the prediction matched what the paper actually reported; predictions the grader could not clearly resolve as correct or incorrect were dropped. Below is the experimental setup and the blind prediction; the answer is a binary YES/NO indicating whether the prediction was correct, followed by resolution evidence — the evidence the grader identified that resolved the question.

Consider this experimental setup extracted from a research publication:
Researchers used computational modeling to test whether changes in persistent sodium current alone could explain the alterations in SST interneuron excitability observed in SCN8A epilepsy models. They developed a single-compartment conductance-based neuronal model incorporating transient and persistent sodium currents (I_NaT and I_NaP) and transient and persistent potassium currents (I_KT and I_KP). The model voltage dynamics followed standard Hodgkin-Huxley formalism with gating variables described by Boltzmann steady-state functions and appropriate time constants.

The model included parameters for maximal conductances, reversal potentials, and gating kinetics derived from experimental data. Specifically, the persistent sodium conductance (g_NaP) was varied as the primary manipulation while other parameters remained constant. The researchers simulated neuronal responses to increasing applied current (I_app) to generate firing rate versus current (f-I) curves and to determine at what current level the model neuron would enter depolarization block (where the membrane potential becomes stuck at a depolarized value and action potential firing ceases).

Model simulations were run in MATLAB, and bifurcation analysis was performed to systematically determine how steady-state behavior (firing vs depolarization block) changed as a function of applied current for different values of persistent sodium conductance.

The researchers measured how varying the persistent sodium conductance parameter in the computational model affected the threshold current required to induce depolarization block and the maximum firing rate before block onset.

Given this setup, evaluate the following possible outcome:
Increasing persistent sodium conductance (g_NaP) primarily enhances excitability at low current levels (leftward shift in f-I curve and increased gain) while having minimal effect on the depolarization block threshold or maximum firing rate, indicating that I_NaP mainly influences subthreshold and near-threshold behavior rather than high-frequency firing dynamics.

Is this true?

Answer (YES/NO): NO